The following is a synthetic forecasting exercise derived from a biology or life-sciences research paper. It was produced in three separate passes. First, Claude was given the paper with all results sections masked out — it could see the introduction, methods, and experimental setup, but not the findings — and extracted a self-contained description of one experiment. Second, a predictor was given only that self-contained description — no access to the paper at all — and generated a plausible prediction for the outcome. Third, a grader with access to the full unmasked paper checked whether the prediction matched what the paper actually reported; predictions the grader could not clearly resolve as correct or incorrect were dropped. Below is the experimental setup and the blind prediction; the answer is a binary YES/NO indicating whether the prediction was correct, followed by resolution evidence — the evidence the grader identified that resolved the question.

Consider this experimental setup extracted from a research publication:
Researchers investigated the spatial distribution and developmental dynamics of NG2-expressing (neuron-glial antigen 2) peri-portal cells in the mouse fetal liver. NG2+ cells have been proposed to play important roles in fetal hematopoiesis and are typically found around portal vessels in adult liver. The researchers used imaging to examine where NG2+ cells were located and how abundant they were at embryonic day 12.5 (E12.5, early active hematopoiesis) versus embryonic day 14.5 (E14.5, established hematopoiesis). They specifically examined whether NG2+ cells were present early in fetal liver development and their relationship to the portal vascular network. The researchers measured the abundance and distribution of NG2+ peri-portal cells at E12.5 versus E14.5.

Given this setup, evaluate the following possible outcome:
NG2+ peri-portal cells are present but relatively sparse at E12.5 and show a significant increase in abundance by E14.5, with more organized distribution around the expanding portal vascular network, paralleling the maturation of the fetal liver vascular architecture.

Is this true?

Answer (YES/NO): YES